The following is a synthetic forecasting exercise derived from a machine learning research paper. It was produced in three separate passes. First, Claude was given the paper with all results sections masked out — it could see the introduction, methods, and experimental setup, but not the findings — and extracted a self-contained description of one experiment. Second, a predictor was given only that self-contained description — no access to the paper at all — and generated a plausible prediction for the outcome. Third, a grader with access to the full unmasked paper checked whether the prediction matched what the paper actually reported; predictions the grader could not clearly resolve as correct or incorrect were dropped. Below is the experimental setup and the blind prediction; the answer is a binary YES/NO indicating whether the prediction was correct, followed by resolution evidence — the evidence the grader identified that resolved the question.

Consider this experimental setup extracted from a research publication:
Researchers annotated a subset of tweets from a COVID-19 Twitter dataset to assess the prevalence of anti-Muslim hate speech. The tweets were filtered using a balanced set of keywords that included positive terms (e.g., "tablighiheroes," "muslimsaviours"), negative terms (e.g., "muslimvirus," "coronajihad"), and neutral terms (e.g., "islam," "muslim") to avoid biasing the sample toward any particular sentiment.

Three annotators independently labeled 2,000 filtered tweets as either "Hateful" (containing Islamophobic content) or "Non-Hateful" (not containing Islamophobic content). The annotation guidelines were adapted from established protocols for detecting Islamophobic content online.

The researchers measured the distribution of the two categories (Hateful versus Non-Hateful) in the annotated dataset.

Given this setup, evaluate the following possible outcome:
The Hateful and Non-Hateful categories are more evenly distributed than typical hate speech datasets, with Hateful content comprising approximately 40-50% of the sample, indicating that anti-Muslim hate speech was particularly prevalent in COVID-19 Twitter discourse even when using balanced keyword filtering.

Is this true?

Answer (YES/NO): NO